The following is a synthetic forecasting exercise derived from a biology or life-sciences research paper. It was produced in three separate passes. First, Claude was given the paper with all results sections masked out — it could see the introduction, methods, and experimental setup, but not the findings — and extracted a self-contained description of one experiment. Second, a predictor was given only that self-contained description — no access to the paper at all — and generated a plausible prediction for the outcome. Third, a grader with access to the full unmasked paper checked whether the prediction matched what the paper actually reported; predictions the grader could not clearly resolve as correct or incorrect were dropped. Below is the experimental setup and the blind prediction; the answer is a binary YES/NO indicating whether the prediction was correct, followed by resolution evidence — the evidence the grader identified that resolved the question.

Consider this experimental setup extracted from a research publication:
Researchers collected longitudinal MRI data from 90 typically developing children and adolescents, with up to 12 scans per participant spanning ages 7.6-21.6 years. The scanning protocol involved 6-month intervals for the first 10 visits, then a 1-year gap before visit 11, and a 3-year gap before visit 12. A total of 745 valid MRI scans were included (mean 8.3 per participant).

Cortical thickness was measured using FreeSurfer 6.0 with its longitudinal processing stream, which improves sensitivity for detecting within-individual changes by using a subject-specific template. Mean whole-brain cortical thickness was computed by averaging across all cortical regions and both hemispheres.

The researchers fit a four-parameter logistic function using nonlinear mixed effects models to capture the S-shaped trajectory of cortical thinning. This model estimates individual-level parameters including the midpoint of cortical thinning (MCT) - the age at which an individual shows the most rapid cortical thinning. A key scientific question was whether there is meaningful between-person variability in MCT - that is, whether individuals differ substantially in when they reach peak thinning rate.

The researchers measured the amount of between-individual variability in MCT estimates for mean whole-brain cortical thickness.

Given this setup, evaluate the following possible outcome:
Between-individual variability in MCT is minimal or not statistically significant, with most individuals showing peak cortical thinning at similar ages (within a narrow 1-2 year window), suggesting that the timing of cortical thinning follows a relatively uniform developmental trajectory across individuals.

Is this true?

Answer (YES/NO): NO